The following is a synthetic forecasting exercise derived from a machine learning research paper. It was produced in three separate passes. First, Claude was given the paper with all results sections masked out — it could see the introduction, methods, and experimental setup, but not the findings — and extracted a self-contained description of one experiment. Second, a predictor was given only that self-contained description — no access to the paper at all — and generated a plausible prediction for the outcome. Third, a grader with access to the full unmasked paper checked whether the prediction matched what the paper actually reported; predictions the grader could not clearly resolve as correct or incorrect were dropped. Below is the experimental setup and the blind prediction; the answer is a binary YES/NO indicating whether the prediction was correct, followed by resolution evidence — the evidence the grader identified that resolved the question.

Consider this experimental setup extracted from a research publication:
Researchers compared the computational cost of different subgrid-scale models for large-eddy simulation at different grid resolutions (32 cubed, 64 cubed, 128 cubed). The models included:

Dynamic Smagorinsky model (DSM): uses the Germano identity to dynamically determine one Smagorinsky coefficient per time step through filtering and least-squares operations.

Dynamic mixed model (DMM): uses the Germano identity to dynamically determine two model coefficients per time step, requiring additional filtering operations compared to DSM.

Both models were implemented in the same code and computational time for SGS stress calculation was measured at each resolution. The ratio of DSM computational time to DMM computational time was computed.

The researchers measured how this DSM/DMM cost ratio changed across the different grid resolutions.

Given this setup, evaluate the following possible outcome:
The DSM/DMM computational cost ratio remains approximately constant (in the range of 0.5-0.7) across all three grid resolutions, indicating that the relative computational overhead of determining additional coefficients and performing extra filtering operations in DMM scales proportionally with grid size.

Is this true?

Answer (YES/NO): YES